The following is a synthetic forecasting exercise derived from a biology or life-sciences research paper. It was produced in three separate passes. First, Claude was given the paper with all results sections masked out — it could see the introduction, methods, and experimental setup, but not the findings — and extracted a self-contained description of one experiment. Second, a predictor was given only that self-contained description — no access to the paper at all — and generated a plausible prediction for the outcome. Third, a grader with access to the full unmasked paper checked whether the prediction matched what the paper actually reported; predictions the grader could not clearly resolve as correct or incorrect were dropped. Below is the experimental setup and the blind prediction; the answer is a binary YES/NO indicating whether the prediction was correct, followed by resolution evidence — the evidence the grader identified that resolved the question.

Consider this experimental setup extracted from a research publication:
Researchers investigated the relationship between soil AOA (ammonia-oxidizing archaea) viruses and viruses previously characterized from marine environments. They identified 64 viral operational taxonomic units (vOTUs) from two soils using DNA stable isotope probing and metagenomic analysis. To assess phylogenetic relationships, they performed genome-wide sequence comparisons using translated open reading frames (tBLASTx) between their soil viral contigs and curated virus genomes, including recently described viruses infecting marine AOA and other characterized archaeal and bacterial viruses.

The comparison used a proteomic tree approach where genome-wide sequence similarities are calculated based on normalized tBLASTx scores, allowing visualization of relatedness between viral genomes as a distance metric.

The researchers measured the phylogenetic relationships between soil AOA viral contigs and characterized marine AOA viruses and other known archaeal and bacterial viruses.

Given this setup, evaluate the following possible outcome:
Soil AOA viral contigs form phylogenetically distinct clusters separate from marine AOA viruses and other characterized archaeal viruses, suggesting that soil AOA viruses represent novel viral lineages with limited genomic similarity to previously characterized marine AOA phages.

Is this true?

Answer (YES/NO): YES